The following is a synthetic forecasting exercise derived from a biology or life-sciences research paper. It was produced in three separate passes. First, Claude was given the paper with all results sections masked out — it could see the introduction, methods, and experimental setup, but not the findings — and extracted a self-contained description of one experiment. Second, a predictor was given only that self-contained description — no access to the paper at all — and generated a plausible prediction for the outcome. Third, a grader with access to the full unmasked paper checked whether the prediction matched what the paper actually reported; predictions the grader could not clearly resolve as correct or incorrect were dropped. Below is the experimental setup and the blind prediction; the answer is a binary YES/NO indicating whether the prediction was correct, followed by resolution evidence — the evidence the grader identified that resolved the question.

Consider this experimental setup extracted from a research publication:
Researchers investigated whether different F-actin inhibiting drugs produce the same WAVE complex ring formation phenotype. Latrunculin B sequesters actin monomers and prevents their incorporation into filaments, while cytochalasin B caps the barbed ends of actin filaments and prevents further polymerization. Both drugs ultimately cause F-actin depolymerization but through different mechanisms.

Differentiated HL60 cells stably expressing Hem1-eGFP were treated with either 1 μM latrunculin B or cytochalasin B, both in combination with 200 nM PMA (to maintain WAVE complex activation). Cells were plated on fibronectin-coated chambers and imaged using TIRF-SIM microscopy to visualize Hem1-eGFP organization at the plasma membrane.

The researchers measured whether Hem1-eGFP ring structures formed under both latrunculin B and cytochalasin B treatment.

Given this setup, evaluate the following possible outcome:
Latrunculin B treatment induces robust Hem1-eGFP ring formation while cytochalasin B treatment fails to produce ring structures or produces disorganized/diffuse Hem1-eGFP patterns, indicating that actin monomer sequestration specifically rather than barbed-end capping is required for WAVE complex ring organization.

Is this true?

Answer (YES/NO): NO